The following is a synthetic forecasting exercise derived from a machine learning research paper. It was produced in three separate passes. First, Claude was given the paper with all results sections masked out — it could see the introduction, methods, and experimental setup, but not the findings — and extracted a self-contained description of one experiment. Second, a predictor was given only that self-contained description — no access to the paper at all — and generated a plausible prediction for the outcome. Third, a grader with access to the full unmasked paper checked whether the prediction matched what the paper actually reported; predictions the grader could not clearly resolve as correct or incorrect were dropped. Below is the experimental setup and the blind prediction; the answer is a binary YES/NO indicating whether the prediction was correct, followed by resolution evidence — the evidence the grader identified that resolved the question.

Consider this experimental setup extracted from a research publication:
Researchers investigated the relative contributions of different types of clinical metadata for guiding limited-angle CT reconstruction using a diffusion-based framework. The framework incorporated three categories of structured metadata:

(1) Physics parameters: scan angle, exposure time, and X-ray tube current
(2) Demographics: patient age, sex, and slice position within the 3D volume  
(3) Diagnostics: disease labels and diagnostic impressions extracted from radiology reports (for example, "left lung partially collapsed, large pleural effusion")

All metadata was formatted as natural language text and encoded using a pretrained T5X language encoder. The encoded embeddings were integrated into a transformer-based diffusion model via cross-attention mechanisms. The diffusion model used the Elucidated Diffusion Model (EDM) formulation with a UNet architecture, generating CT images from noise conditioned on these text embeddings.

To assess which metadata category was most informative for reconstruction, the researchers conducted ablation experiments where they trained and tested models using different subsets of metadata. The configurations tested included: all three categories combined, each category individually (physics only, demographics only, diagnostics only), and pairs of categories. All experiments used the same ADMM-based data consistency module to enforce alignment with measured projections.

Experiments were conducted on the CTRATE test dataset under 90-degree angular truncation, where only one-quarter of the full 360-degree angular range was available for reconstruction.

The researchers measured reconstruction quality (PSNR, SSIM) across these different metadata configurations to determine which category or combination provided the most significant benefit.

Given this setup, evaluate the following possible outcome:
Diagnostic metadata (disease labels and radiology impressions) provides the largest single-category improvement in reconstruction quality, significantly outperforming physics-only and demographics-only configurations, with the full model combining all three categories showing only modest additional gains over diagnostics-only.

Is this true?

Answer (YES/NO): NO